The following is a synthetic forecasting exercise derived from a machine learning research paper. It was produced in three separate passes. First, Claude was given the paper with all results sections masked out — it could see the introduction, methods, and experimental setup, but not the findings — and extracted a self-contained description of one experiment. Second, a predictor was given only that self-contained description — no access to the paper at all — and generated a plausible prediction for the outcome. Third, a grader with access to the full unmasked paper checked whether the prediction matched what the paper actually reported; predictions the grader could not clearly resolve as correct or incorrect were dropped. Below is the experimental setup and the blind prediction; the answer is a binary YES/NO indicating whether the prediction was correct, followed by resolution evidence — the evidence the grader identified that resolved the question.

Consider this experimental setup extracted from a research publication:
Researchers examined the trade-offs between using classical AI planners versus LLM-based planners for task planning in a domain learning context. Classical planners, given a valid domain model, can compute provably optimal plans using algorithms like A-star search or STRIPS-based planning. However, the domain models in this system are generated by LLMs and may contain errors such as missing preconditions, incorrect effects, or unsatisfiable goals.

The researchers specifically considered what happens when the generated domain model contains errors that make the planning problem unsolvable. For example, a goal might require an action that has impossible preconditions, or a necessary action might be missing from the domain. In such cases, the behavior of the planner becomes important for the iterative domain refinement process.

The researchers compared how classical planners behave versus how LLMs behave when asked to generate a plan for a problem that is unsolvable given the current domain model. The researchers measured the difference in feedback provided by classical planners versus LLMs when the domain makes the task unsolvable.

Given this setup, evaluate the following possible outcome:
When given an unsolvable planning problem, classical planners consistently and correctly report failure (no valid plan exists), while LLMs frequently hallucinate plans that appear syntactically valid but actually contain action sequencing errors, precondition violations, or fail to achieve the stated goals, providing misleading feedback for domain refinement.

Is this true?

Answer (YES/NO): NO